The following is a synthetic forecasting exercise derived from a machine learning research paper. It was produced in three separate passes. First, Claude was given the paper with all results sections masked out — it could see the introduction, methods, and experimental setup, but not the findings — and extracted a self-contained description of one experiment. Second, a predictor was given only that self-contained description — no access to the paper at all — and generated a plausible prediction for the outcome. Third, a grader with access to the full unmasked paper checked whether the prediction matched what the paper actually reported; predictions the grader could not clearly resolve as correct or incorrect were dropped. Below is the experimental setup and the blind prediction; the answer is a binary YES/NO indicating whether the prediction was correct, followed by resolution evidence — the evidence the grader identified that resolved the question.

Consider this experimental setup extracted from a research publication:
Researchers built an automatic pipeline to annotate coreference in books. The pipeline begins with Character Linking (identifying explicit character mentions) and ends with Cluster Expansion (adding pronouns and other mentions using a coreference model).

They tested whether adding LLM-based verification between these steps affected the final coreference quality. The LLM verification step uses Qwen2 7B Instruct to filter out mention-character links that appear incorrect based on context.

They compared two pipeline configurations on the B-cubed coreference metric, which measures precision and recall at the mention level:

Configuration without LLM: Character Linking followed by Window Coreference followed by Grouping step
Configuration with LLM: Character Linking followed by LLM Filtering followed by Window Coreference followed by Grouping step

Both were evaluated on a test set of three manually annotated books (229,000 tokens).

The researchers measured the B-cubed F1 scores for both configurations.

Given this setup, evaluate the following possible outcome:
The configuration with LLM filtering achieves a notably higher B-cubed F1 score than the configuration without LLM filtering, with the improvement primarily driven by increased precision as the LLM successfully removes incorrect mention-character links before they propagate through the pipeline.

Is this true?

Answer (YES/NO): YES